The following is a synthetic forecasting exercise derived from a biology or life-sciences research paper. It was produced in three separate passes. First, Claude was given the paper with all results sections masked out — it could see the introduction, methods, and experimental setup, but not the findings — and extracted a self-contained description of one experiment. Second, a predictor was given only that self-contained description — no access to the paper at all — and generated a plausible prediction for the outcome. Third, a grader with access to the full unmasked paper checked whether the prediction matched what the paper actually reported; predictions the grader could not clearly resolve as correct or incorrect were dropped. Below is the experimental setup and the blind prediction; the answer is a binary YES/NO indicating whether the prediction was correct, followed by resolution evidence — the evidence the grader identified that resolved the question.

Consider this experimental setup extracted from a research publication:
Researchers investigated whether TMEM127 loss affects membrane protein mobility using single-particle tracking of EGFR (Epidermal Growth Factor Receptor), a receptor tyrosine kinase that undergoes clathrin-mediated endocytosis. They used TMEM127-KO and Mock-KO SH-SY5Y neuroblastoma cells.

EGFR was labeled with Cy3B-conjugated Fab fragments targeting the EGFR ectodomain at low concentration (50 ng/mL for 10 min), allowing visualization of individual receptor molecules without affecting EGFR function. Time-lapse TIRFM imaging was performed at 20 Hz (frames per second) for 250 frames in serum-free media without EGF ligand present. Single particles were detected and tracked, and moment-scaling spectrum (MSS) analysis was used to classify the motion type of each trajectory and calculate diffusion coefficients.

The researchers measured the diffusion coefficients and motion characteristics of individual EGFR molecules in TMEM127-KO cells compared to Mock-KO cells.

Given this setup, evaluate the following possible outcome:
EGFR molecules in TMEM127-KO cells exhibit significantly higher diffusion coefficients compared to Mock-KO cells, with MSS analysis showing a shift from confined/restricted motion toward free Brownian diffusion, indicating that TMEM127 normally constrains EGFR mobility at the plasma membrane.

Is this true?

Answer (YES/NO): NO